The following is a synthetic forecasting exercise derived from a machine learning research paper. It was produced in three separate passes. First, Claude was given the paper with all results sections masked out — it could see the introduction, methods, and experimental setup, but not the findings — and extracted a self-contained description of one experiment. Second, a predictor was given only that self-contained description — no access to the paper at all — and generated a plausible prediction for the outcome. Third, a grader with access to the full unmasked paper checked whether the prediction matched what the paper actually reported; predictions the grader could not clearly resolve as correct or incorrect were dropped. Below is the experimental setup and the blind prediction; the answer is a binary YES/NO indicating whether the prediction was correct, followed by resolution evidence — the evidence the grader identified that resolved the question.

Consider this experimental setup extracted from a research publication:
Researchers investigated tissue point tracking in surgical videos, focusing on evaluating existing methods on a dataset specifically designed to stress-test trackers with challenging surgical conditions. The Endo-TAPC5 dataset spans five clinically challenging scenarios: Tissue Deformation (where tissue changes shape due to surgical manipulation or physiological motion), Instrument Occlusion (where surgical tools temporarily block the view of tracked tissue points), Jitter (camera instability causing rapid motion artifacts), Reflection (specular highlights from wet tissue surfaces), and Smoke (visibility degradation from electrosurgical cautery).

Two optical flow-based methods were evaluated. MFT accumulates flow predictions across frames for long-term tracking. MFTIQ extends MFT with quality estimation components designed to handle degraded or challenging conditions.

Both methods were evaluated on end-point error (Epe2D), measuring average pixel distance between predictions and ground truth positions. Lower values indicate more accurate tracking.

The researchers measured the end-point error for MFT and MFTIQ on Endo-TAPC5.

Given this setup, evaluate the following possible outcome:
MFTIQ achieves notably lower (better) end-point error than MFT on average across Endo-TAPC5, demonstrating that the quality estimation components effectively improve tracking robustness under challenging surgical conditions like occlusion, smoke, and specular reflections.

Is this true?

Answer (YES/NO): NO